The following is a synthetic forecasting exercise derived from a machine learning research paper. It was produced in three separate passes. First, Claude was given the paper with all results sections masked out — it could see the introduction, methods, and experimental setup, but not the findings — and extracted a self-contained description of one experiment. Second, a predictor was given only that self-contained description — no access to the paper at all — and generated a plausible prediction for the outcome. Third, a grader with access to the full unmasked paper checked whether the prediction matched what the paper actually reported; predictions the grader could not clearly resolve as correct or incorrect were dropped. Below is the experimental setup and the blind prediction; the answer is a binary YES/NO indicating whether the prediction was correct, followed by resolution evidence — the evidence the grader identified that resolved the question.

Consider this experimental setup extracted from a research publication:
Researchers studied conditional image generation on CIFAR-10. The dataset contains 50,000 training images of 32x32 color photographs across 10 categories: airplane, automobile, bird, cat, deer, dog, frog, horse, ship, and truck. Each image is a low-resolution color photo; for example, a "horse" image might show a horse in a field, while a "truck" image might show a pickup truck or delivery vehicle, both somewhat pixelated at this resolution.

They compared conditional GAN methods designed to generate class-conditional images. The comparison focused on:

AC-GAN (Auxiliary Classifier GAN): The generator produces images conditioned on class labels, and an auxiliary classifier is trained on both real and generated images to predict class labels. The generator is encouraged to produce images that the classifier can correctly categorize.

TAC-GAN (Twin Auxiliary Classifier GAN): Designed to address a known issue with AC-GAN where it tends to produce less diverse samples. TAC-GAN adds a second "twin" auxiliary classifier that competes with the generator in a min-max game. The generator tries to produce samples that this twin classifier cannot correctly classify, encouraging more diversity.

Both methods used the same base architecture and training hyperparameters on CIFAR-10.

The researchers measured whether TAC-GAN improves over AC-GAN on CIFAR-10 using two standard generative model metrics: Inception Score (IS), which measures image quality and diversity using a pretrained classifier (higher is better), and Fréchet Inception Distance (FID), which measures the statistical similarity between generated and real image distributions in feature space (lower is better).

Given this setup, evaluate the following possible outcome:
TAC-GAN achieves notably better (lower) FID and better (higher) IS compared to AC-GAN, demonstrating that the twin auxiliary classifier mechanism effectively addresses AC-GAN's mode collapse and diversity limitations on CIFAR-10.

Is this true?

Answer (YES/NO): NO